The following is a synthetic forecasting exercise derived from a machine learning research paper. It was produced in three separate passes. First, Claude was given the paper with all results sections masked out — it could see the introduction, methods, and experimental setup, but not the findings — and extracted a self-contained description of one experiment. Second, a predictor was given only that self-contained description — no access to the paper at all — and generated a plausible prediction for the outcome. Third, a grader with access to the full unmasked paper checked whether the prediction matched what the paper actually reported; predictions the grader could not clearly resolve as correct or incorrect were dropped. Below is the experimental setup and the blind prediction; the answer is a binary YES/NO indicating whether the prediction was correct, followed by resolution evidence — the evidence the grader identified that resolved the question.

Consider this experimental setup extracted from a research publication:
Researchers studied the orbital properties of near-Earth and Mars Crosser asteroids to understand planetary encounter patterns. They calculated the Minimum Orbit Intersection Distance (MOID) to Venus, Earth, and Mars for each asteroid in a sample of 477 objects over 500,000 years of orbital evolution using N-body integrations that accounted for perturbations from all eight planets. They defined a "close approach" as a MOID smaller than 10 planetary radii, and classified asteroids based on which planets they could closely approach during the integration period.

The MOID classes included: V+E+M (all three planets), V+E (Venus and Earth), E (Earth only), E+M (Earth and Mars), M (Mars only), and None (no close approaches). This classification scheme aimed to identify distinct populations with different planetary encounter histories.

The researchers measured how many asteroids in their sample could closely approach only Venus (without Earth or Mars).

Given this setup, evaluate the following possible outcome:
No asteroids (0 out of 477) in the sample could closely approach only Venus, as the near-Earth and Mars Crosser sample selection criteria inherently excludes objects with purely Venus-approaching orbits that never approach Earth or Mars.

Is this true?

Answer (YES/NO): YES